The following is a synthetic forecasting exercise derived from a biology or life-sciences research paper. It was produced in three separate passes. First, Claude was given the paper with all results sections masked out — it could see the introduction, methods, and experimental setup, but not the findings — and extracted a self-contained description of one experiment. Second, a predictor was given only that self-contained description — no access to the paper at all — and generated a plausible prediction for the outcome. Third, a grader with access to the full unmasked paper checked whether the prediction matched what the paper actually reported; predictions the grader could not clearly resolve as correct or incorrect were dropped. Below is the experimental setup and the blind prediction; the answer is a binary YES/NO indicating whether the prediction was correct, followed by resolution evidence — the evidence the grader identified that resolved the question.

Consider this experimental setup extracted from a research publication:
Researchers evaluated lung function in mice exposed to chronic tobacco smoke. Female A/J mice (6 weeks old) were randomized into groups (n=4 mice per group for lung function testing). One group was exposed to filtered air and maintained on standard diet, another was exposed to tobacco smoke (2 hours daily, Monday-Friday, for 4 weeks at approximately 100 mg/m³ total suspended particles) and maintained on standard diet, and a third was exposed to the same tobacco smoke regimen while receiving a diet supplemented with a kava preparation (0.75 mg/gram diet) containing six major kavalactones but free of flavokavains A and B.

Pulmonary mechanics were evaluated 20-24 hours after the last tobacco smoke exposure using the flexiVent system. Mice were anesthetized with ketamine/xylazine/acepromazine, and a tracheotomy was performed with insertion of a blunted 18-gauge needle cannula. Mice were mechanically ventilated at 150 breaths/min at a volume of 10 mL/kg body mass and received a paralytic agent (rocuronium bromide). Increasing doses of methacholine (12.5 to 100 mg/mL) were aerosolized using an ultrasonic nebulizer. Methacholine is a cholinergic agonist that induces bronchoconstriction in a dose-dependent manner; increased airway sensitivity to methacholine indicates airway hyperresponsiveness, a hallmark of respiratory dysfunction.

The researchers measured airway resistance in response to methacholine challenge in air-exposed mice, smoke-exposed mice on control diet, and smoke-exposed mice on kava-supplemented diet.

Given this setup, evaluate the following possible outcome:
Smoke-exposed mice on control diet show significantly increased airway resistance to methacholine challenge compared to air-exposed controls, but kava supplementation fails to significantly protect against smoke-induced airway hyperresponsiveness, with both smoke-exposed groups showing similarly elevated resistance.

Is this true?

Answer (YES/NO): NO